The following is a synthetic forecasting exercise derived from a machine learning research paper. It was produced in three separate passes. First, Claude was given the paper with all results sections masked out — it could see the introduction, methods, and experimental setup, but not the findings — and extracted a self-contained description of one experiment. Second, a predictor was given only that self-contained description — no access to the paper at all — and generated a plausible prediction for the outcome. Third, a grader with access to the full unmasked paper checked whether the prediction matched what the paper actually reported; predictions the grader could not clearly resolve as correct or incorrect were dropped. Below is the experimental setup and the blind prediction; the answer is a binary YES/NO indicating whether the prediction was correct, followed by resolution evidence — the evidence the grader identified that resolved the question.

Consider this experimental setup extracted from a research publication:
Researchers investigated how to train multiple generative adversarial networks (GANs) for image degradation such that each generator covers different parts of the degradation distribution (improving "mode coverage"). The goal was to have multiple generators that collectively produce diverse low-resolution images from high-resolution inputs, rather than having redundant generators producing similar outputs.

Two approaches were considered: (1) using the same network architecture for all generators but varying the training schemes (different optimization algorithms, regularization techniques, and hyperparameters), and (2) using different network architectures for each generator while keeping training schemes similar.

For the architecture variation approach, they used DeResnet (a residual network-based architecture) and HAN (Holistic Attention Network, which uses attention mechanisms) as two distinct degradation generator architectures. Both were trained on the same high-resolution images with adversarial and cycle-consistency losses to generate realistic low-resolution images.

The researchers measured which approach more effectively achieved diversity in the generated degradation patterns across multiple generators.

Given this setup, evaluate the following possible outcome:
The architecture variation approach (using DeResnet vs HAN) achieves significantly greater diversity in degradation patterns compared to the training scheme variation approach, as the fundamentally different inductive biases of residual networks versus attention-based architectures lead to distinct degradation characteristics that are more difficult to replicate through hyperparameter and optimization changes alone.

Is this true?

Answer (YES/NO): YES